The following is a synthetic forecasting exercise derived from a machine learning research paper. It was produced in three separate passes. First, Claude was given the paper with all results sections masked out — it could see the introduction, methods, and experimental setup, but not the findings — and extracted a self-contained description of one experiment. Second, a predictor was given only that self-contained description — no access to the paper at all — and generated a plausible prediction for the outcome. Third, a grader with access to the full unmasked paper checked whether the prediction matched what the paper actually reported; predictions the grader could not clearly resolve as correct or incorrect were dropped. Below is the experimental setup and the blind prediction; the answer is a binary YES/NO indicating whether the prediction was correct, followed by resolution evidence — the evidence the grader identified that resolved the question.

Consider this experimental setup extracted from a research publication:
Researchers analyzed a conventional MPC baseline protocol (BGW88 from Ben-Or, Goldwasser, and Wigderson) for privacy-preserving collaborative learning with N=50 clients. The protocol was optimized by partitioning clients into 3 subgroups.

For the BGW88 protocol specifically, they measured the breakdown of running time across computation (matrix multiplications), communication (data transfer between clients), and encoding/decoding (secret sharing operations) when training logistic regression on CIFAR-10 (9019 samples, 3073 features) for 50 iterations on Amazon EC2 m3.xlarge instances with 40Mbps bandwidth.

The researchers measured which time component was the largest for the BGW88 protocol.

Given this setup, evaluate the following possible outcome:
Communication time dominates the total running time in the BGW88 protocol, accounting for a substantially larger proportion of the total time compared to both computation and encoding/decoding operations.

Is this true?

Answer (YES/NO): YES